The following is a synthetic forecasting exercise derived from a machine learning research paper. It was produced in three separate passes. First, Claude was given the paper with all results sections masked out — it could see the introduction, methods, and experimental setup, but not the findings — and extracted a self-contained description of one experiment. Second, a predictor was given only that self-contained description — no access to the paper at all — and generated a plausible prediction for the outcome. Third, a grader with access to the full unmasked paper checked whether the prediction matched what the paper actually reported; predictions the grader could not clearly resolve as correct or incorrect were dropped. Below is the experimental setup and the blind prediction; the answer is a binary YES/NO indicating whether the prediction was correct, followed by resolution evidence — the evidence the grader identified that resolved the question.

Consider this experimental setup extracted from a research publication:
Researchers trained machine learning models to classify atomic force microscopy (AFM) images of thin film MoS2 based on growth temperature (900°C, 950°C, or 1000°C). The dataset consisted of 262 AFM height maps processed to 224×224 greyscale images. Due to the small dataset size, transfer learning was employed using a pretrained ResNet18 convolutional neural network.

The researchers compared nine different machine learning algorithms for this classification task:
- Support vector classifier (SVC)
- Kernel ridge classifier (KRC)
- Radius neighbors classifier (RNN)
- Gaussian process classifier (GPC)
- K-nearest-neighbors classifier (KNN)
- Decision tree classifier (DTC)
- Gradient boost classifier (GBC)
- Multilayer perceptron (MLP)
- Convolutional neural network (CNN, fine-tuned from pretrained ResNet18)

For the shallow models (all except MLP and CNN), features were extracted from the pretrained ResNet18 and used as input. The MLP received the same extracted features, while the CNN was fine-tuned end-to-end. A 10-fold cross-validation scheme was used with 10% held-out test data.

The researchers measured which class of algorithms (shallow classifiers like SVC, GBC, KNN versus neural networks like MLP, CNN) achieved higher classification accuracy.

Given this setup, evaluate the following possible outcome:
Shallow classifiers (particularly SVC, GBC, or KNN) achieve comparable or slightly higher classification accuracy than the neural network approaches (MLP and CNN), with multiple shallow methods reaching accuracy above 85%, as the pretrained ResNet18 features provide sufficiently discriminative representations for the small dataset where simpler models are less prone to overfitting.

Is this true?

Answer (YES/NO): NO